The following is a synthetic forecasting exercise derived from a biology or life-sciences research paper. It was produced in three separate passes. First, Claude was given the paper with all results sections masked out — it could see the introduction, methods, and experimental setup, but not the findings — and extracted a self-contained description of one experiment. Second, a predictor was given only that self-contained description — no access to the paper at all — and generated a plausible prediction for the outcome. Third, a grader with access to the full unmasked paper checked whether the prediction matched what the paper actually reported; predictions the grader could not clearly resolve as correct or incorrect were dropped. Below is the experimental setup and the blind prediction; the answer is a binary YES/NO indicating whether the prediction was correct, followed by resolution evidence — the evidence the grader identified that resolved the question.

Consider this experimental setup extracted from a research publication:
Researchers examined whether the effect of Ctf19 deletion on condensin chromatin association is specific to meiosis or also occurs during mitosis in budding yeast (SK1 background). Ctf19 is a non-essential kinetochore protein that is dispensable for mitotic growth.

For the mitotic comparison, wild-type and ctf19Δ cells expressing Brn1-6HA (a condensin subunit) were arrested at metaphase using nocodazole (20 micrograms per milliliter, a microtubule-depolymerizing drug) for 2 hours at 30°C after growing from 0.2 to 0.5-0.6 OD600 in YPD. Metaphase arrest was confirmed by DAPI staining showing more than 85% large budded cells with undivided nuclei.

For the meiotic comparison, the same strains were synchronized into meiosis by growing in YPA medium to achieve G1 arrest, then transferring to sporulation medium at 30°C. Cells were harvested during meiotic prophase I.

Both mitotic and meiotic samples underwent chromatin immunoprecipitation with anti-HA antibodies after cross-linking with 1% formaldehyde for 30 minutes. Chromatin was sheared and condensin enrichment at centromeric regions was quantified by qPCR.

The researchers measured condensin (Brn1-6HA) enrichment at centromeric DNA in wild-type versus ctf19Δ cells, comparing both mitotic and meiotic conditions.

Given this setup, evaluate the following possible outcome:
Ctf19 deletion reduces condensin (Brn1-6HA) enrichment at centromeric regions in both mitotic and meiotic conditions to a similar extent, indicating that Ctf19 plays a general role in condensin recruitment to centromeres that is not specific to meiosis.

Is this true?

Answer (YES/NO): NO